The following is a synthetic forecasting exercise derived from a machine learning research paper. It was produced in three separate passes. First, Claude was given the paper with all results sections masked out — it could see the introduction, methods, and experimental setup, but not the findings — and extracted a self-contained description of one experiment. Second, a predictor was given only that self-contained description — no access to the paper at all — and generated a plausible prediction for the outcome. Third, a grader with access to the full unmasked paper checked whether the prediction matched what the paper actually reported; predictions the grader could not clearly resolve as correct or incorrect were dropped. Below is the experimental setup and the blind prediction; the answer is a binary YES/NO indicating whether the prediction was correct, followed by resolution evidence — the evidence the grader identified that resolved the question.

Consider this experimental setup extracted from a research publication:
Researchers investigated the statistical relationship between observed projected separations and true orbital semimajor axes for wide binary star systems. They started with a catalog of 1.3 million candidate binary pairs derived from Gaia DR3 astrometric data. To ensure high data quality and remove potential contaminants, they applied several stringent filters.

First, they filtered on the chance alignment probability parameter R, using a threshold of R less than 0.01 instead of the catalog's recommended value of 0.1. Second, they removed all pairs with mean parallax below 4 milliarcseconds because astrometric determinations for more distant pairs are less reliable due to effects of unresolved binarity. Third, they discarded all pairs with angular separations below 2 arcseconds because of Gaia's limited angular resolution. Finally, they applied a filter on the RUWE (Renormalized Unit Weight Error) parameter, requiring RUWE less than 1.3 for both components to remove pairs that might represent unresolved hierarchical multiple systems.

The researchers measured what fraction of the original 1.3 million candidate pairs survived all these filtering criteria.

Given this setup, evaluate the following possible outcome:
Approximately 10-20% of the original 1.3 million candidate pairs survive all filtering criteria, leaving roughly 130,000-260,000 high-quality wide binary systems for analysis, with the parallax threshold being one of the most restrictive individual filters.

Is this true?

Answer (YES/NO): NO